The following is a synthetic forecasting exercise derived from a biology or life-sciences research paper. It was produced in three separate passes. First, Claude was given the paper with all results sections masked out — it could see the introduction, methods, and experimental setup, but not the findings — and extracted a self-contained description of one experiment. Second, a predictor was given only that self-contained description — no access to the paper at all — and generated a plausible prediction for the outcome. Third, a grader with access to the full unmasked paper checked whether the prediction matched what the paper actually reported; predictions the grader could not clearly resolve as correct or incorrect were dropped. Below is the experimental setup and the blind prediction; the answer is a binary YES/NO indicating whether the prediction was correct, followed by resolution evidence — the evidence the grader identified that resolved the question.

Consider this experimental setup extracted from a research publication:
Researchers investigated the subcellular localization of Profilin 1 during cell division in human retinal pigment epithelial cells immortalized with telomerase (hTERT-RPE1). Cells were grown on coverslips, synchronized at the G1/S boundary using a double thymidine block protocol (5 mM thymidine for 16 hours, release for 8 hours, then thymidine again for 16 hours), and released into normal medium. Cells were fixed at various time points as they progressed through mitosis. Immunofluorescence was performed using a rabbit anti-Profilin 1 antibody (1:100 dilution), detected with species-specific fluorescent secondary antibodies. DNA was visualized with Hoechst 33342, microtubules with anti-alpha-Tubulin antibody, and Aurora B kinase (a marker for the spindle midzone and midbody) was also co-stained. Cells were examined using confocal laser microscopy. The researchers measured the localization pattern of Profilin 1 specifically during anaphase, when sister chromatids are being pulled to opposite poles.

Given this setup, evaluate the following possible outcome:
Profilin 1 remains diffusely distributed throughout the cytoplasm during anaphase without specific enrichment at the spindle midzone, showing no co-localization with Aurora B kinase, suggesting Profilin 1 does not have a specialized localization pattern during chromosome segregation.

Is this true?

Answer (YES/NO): NO